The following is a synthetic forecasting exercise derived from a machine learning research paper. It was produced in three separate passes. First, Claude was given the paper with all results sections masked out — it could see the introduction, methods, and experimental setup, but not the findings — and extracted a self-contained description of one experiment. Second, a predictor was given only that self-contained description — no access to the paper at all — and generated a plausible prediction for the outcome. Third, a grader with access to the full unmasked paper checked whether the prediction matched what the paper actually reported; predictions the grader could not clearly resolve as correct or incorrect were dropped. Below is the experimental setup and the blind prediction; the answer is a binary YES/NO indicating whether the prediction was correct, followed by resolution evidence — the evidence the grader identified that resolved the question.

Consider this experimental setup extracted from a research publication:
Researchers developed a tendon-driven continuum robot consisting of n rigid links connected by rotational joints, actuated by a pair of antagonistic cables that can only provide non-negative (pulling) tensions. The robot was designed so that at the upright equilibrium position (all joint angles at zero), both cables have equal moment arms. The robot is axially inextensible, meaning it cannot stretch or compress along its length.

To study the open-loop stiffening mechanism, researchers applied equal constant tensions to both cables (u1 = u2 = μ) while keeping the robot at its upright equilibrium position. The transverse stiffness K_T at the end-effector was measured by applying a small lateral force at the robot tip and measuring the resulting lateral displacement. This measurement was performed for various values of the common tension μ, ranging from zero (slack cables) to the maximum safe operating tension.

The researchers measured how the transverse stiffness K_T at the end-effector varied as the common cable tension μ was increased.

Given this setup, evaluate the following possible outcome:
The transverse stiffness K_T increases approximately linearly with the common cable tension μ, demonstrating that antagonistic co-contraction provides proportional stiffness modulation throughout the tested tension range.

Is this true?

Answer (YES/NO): YES